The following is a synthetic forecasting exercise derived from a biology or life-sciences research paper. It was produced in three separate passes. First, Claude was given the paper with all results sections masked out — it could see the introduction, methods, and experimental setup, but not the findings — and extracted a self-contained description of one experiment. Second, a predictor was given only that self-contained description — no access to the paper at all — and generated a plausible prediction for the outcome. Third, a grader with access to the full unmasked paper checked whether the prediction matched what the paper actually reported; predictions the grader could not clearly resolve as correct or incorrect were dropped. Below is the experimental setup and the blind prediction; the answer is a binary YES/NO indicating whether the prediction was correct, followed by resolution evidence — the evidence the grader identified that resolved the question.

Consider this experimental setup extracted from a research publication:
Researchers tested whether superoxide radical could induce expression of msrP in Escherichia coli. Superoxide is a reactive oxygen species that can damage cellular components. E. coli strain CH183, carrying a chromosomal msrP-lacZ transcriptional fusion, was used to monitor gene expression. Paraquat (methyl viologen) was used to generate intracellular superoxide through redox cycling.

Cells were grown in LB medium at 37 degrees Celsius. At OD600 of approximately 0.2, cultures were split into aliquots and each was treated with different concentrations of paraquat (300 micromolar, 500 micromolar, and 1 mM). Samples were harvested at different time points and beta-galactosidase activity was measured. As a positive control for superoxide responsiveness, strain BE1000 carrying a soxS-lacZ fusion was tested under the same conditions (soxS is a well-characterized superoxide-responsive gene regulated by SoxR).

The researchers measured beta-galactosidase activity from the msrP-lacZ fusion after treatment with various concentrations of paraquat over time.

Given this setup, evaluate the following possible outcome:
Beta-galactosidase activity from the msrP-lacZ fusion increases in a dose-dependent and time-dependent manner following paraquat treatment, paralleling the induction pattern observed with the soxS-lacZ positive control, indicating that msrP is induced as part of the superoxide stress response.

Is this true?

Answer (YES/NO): NO